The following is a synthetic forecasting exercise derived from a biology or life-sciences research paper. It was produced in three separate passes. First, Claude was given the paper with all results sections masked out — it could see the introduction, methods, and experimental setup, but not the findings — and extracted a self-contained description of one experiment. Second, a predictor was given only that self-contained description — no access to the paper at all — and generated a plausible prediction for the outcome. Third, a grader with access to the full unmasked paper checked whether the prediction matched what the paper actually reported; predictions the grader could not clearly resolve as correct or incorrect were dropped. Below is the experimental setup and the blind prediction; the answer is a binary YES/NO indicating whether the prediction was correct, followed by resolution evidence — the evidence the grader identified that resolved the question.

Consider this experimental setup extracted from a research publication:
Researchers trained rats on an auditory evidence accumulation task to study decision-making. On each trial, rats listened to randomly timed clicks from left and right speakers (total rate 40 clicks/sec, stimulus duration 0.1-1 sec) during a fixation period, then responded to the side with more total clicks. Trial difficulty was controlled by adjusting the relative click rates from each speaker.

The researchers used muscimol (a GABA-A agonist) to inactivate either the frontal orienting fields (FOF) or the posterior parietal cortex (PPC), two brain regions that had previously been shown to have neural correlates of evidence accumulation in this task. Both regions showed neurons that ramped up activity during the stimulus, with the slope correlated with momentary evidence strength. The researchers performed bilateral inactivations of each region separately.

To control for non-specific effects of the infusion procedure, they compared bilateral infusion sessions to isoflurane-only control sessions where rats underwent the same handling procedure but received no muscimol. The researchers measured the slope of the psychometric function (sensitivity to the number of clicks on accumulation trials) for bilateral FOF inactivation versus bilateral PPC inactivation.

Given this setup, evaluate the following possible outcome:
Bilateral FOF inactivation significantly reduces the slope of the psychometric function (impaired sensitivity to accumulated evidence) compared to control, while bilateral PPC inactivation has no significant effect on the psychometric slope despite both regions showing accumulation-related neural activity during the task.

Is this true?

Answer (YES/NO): YES